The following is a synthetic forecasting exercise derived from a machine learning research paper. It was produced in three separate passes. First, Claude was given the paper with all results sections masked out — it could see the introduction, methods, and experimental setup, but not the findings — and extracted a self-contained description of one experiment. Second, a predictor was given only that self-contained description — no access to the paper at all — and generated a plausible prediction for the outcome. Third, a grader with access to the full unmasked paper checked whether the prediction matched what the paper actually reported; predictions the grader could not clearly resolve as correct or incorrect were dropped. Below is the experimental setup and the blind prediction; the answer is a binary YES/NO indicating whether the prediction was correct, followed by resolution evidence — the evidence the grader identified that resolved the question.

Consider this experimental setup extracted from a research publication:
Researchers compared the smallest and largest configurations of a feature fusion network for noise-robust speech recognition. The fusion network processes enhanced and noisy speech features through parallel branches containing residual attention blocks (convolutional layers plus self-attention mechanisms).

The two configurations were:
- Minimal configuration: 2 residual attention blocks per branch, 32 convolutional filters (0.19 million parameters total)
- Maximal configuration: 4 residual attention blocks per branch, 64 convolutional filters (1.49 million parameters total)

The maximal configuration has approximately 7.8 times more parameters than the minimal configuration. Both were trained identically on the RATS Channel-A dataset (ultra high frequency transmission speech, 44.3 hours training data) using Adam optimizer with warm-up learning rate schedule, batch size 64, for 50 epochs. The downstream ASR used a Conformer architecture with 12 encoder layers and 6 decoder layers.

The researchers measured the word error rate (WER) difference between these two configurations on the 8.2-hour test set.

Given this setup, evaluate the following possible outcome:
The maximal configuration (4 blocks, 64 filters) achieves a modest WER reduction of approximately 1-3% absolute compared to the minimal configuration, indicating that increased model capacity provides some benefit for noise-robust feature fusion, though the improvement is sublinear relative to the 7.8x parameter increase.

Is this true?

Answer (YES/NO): YES